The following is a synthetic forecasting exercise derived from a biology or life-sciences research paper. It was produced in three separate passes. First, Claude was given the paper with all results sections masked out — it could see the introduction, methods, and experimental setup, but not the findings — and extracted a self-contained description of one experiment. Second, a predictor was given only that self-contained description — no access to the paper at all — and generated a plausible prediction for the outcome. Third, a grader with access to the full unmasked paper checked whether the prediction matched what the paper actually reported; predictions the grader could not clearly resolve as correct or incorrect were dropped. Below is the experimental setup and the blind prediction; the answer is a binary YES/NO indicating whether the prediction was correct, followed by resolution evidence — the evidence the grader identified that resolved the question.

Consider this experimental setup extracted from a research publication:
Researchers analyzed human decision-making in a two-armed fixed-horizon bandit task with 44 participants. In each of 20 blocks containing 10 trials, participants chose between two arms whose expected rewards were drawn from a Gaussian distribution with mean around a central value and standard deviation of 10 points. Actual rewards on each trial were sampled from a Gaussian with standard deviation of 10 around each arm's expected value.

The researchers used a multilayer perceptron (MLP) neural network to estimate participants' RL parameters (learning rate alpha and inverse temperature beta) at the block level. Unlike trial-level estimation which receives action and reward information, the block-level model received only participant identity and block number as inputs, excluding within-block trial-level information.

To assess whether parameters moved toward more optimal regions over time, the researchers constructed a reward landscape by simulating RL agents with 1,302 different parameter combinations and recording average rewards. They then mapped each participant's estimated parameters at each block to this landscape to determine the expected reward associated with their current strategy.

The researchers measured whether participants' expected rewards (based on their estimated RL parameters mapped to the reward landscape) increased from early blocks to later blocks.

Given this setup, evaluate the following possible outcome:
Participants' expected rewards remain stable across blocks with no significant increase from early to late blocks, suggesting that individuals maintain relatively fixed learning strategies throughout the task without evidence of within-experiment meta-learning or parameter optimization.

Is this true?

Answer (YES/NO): NO